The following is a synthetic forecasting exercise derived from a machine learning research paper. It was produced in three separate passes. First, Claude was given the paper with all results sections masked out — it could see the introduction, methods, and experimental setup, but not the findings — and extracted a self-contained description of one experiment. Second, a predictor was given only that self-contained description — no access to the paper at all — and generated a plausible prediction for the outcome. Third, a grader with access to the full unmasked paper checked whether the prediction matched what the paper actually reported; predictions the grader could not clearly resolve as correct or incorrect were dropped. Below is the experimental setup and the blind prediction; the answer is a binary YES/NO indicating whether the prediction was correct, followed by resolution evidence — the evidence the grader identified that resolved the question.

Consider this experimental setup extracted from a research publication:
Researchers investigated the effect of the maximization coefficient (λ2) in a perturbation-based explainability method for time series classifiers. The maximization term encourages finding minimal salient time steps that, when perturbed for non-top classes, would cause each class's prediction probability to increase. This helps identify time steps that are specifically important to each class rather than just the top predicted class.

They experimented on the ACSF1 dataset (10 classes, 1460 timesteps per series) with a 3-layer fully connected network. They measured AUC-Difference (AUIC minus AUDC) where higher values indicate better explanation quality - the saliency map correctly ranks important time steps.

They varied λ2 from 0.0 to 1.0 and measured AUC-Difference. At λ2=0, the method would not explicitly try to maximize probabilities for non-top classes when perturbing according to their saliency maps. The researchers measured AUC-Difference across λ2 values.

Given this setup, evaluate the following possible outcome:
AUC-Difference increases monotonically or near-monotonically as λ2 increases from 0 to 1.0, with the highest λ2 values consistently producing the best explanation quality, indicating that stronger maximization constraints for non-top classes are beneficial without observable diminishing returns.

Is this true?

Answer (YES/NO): NO